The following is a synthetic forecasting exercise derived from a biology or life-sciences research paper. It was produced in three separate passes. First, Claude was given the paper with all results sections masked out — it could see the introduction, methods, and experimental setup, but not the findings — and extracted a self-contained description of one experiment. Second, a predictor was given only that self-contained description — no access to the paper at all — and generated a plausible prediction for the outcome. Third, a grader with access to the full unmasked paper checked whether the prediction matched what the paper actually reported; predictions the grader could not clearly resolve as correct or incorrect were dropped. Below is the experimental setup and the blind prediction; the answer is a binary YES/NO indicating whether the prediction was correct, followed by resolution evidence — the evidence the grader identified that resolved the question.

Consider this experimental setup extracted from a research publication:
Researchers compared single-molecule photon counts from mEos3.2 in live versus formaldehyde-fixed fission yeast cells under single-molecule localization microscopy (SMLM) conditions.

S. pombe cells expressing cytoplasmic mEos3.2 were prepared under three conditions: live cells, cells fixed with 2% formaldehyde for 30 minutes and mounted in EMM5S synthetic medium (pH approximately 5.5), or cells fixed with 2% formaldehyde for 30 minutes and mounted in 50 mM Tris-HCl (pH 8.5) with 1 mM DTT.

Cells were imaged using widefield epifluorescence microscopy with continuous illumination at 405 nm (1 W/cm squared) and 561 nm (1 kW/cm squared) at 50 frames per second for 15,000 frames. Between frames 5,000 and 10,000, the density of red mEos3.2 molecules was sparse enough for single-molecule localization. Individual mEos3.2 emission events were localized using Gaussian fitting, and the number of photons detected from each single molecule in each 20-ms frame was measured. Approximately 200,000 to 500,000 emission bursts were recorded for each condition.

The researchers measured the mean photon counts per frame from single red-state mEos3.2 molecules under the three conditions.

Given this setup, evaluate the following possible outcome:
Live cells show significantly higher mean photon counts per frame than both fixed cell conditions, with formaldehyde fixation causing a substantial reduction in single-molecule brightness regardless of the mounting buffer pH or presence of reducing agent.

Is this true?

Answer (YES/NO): NO